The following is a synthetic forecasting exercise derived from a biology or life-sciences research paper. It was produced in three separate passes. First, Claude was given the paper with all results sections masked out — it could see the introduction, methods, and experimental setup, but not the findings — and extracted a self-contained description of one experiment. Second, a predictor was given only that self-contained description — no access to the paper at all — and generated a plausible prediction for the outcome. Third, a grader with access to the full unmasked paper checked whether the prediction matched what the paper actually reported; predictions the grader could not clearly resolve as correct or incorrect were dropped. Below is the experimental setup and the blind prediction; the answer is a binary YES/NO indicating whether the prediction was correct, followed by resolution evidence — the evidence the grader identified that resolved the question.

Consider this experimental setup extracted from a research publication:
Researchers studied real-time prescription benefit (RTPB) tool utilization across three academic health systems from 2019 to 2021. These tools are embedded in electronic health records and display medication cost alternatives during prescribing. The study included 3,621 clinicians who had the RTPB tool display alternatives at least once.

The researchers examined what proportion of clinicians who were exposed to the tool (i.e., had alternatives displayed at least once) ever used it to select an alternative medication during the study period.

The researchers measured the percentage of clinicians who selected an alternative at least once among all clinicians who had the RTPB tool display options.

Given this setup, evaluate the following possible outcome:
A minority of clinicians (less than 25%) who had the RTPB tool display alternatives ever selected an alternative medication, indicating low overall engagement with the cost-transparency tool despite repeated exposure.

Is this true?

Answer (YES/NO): NO